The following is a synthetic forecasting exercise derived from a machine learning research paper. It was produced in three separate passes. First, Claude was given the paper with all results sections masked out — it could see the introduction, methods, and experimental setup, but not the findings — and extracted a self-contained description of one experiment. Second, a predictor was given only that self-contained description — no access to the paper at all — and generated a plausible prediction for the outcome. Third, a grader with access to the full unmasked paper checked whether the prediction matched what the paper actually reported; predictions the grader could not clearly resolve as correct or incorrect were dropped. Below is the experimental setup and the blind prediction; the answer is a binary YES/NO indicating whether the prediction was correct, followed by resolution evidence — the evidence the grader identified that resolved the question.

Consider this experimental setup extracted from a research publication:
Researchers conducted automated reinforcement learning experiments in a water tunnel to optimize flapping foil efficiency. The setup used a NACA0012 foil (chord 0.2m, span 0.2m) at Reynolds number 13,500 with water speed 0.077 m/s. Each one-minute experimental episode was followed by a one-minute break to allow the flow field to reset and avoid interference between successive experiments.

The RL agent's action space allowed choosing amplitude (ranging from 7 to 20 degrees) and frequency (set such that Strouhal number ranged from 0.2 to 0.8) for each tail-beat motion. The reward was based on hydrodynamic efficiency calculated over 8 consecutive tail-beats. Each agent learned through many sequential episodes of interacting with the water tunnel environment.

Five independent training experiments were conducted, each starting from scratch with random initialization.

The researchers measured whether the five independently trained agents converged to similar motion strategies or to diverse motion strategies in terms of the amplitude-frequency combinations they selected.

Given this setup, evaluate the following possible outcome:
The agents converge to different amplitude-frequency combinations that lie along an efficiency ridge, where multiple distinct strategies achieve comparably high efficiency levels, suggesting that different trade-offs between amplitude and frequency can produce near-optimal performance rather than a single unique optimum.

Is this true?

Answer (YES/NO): NO